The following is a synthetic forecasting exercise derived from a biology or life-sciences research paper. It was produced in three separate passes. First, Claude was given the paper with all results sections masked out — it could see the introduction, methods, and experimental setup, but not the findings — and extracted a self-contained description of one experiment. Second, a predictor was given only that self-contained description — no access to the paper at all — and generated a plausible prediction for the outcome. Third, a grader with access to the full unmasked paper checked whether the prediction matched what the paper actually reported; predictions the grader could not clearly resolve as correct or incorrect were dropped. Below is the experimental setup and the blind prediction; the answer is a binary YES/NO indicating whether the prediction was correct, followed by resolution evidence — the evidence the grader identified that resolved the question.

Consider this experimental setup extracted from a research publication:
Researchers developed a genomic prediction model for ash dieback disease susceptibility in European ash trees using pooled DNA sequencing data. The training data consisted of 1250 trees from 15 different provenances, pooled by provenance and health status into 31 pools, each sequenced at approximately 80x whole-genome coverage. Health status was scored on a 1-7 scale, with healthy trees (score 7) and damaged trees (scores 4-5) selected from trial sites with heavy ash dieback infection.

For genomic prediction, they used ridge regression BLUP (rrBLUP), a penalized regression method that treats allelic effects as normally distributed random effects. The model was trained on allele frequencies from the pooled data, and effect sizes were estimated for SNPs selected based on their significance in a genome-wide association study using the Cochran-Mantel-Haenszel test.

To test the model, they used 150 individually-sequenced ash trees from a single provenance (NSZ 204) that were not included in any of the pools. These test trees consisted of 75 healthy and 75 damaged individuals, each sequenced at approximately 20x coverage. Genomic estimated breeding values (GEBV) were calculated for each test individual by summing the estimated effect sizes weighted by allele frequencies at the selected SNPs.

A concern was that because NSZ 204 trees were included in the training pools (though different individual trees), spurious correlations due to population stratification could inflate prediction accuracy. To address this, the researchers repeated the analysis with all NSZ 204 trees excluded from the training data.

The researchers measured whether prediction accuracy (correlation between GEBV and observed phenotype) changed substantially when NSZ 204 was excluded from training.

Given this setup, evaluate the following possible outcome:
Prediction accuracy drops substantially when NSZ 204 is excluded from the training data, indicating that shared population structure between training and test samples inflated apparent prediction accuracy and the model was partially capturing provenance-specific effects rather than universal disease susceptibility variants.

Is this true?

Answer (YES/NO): NO